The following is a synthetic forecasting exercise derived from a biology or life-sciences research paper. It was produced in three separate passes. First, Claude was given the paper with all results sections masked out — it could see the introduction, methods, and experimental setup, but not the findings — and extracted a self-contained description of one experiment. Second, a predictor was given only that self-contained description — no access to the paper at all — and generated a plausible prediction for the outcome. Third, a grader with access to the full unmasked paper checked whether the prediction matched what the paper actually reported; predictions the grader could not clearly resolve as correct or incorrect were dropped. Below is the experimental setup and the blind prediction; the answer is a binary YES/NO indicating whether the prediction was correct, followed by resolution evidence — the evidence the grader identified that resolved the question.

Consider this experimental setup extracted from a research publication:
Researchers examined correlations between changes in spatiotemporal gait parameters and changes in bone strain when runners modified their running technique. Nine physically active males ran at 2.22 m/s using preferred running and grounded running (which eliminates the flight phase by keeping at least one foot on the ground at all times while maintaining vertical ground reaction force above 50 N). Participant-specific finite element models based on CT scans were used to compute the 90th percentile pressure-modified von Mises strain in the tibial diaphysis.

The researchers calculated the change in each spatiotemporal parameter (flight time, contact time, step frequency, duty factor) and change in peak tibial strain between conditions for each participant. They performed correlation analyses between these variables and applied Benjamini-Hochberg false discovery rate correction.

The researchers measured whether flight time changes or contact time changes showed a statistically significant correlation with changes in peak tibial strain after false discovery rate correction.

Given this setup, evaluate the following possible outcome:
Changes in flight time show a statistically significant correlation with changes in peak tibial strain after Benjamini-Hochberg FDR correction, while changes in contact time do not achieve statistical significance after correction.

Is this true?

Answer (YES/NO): NO